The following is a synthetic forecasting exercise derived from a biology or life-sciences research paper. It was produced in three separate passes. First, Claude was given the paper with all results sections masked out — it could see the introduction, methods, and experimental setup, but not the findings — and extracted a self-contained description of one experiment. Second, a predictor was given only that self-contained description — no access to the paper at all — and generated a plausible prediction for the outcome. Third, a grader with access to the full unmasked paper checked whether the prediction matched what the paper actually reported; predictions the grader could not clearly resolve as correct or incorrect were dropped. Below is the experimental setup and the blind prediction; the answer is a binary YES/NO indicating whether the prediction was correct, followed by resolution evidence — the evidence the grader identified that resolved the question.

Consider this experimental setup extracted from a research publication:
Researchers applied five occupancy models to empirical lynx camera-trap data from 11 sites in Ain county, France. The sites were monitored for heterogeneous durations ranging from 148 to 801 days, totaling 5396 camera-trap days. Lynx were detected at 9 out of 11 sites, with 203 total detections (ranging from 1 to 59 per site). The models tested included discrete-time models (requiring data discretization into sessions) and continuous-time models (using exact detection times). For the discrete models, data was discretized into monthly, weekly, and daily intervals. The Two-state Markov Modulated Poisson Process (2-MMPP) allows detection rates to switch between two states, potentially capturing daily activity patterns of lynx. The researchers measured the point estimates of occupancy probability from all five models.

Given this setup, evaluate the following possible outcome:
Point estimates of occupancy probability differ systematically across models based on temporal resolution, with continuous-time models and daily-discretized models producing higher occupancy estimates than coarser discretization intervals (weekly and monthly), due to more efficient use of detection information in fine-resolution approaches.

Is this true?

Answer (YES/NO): NO